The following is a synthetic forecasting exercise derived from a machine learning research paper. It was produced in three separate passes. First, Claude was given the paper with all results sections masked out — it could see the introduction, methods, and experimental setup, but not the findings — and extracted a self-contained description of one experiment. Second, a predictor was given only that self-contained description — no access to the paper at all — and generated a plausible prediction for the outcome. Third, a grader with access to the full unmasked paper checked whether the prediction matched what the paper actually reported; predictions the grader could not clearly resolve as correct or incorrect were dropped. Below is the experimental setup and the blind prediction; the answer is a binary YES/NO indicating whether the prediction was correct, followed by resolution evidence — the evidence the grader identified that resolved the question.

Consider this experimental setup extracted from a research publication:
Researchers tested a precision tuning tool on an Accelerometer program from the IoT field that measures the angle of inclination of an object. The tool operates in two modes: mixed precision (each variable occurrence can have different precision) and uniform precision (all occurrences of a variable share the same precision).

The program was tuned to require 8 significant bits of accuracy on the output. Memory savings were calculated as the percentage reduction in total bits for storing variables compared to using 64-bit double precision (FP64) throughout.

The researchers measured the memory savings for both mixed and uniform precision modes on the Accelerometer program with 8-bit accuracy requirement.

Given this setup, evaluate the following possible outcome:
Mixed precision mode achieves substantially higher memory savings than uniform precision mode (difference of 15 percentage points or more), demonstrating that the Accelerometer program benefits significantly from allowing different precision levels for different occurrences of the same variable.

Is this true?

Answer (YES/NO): NO